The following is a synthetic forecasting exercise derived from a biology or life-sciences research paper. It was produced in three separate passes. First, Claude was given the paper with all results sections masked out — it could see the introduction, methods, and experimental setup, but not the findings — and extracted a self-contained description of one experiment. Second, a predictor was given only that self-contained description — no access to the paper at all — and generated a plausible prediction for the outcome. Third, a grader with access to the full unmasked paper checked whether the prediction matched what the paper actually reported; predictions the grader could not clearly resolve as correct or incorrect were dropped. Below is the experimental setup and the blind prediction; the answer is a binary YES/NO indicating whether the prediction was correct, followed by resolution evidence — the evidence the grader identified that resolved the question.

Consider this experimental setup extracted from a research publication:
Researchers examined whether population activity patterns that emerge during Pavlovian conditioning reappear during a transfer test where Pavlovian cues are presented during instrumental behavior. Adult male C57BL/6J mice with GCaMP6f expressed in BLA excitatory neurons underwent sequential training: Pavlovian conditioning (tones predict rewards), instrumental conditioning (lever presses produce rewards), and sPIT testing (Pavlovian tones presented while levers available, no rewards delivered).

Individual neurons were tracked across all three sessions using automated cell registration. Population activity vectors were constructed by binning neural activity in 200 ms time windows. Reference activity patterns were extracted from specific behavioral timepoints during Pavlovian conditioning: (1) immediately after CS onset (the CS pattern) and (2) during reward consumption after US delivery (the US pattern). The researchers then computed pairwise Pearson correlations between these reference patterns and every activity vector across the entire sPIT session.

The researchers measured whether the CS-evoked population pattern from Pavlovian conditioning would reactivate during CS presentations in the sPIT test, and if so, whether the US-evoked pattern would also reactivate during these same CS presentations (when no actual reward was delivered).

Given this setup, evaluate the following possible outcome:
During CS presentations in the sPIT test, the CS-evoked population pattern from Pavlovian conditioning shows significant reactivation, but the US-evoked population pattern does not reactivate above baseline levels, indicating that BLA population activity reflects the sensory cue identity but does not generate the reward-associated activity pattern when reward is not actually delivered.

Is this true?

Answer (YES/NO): YES